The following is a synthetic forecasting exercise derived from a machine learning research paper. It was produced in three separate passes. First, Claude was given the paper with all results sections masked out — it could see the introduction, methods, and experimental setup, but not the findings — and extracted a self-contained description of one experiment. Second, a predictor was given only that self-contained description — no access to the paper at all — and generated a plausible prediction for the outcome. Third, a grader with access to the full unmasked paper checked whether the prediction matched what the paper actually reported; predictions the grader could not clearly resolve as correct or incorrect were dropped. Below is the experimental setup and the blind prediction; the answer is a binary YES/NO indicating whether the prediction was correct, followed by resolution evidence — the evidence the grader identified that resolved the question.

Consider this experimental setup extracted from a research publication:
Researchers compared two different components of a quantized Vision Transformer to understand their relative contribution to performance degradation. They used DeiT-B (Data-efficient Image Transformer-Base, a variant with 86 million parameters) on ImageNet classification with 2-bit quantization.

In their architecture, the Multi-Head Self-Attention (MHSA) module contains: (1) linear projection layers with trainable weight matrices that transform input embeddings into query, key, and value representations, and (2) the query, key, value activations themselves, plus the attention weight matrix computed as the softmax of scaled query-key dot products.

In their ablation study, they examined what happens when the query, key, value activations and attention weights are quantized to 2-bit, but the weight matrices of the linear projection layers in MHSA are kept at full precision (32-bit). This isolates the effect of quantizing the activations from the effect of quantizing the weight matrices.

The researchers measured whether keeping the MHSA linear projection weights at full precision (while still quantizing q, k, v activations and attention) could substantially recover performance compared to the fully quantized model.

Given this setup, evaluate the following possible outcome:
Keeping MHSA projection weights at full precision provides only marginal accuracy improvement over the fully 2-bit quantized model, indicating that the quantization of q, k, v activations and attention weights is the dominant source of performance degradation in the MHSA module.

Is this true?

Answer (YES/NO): YES